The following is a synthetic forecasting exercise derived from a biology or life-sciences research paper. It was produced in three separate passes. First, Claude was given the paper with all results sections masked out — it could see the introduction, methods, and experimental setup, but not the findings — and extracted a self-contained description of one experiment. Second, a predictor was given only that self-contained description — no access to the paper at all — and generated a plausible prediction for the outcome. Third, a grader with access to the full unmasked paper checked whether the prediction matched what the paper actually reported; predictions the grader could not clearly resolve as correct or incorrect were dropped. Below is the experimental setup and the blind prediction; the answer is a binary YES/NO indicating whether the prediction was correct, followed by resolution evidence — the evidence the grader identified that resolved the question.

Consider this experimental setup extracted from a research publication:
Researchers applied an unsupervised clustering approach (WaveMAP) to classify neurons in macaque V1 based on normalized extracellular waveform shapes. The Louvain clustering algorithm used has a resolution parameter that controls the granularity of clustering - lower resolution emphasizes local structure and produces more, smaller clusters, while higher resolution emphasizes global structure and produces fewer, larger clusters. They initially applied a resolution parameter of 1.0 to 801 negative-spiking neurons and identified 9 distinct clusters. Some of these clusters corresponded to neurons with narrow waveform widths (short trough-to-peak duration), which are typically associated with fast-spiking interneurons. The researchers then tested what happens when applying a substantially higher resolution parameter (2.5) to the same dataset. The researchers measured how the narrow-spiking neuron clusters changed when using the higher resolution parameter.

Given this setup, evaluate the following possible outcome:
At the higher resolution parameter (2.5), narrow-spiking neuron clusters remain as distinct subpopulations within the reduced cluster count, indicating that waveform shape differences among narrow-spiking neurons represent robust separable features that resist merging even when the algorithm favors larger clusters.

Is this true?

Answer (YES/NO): NO